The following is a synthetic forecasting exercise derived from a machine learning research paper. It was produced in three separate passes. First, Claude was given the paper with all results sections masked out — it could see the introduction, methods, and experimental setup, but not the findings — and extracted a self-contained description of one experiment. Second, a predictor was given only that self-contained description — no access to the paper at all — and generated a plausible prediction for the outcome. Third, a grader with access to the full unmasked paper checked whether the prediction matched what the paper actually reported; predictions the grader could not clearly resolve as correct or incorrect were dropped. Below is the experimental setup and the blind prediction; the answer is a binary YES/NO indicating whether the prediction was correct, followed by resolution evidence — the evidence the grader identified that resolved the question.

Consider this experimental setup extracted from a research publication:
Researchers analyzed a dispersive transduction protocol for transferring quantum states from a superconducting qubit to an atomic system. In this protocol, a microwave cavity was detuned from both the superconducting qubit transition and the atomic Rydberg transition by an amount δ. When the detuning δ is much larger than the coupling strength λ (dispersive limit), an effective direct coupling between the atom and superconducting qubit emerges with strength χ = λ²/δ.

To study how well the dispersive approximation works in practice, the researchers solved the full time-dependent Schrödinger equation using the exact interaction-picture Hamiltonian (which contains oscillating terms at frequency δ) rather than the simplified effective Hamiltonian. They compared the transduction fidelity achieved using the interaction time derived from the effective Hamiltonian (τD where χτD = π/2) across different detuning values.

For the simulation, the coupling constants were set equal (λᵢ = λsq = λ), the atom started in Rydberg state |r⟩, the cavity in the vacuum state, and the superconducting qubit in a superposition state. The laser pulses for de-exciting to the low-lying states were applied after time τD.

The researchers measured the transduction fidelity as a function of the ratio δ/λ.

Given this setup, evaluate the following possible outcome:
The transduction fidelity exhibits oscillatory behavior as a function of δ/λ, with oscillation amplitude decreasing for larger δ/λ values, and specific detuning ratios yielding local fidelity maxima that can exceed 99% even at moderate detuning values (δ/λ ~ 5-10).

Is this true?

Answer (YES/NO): NO